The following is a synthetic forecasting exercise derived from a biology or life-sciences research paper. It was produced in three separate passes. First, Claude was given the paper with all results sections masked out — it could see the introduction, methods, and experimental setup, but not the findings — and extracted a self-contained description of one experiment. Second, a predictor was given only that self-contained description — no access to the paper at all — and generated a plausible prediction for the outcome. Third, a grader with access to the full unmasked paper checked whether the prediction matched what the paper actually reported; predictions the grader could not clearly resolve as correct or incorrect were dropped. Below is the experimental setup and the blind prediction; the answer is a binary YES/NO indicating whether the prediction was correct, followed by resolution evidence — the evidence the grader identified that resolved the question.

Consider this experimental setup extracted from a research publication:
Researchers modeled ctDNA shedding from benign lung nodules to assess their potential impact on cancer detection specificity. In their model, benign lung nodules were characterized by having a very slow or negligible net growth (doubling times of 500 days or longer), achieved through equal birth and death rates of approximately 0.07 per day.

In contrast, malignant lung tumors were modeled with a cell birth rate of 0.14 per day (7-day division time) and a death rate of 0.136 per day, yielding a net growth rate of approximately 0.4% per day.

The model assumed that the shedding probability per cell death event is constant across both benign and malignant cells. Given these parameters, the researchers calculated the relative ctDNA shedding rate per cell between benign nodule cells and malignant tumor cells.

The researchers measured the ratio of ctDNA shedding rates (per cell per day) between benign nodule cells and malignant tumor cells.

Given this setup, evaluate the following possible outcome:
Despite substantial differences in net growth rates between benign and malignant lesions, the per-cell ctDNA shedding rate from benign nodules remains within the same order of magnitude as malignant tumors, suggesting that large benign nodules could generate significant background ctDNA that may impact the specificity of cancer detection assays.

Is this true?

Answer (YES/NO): NO